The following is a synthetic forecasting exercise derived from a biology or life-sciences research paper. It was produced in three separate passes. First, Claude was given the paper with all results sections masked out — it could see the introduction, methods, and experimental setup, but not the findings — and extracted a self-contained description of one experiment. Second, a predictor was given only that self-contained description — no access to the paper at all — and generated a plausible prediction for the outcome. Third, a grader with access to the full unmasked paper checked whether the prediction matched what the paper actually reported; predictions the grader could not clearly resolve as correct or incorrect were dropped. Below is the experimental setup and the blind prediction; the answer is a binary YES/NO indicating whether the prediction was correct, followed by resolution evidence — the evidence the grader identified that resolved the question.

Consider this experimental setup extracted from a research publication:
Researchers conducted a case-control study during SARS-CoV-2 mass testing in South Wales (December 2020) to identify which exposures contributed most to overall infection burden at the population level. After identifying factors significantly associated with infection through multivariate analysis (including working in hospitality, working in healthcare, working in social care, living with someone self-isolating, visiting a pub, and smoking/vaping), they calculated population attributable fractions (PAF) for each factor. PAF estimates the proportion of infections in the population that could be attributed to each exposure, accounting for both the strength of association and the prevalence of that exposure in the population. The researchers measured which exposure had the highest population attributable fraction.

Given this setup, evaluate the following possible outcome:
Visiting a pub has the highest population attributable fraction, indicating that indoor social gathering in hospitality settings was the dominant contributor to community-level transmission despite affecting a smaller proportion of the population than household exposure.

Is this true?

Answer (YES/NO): NO